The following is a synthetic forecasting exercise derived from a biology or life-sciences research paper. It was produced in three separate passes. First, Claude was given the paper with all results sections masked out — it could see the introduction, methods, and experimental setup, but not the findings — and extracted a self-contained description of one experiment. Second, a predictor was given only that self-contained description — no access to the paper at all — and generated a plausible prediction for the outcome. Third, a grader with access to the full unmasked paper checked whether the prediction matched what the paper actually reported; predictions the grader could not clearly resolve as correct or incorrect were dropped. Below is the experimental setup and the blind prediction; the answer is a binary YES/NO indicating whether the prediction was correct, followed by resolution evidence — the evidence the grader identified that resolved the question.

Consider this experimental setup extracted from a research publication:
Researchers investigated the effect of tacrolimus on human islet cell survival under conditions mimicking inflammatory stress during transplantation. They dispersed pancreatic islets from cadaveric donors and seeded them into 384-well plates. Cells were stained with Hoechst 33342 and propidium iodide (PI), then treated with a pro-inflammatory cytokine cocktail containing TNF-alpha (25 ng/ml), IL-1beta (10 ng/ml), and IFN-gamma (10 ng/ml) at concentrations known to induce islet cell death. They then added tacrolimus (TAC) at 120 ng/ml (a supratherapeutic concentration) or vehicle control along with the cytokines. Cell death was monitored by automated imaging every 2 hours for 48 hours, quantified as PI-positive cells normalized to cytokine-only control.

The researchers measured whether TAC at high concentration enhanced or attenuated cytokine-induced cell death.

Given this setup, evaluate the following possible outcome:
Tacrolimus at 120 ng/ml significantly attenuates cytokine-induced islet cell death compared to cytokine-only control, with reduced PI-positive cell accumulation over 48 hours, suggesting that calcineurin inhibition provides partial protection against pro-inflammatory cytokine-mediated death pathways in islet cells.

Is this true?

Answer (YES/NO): NO